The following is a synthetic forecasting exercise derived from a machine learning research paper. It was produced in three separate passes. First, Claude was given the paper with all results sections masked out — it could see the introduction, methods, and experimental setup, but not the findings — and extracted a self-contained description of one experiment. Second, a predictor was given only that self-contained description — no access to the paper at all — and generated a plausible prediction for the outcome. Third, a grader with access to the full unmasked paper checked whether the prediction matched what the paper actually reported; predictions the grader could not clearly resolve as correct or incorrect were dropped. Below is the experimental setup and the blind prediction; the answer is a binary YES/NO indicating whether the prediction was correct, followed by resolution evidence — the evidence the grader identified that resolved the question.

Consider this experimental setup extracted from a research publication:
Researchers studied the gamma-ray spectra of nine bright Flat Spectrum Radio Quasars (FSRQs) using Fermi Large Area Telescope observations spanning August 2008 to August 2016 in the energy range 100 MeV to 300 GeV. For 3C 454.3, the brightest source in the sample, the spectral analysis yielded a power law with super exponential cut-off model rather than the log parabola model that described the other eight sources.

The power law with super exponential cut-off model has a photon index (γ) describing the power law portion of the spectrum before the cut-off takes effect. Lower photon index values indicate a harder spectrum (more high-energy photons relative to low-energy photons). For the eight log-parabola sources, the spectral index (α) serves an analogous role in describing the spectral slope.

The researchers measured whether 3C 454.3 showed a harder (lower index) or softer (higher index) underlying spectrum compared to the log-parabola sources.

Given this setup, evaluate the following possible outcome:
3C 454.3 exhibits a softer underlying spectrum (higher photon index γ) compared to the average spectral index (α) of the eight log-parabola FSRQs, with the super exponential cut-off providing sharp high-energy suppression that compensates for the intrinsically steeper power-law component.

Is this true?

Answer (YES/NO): NO